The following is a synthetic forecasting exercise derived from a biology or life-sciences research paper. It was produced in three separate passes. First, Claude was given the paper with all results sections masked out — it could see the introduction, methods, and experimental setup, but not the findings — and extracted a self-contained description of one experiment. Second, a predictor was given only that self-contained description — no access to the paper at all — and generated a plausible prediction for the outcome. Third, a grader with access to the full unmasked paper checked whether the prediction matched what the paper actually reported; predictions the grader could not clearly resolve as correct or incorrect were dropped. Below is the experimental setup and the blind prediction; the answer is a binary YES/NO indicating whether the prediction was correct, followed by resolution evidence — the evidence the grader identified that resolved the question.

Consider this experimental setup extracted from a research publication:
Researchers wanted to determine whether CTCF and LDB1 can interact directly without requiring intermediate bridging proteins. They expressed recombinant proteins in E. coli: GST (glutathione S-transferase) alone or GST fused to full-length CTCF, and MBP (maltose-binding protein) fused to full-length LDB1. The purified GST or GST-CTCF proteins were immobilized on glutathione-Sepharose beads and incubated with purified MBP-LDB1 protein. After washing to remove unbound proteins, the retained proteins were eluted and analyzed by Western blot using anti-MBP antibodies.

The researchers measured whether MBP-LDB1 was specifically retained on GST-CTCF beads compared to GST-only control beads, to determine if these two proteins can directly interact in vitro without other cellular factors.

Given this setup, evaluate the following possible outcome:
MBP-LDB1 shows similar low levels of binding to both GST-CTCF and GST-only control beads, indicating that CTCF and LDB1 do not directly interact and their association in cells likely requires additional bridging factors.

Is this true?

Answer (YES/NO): NO